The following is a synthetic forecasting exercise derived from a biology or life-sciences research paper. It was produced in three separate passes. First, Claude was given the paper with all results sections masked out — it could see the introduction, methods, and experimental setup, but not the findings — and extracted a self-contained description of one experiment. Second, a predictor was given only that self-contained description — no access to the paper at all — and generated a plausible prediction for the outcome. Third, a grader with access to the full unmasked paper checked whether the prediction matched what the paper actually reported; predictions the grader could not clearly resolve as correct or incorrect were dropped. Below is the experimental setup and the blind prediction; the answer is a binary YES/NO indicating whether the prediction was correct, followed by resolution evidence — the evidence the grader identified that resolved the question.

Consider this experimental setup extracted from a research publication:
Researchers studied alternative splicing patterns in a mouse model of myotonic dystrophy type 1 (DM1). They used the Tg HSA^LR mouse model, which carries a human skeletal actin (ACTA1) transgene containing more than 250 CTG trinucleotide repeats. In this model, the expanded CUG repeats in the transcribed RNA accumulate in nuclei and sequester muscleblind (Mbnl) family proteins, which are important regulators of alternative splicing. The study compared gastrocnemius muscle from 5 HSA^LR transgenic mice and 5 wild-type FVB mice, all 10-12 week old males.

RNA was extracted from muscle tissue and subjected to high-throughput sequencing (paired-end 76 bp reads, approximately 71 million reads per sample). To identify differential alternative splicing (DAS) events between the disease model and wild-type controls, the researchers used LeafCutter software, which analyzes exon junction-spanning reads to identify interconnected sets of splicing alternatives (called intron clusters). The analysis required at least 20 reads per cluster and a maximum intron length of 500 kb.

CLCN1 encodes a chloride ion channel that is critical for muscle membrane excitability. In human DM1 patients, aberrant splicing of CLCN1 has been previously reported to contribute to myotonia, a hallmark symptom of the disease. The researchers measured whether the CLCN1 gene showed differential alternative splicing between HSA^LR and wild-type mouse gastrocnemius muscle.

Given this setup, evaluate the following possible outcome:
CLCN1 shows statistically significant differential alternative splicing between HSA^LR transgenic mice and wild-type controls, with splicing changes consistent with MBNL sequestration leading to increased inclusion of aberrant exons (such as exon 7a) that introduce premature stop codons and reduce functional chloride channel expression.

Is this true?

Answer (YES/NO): NO